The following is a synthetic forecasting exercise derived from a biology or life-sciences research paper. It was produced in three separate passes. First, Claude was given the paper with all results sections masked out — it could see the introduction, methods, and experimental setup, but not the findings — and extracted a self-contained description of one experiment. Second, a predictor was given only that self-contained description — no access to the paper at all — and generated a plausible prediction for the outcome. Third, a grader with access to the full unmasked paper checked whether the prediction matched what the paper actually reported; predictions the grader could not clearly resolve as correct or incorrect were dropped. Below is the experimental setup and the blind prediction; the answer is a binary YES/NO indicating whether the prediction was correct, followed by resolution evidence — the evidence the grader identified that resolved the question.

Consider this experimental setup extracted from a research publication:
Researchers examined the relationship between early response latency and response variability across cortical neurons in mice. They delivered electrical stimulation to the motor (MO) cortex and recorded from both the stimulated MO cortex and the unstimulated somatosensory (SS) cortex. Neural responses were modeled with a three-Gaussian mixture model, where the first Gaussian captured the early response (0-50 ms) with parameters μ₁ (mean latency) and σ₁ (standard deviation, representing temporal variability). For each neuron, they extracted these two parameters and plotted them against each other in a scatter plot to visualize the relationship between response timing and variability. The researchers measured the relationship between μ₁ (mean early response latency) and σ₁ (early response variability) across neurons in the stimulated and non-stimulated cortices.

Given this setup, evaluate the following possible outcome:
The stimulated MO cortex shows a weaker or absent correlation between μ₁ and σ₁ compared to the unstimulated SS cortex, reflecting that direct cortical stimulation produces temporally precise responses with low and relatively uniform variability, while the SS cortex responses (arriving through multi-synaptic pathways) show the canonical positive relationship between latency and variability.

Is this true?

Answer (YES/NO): YES